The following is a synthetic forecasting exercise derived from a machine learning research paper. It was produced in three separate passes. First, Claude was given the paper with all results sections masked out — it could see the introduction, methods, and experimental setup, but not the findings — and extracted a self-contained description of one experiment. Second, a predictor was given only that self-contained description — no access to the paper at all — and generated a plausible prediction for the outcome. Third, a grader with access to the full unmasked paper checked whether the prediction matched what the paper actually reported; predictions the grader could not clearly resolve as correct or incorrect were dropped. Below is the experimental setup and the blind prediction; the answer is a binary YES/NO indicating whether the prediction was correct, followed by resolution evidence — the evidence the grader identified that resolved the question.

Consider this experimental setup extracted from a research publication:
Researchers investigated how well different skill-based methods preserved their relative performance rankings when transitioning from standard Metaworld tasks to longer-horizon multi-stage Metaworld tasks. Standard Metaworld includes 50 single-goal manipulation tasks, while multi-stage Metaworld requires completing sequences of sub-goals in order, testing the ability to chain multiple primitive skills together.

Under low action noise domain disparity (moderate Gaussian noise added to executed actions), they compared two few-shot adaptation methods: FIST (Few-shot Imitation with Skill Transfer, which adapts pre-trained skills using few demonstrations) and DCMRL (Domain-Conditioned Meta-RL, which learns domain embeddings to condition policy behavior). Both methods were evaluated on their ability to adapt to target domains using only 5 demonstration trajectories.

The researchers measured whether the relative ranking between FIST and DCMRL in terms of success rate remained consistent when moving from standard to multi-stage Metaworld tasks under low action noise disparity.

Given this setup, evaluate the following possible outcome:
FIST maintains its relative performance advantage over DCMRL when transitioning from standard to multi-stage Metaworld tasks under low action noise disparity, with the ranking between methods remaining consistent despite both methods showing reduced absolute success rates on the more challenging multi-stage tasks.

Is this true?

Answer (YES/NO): NO